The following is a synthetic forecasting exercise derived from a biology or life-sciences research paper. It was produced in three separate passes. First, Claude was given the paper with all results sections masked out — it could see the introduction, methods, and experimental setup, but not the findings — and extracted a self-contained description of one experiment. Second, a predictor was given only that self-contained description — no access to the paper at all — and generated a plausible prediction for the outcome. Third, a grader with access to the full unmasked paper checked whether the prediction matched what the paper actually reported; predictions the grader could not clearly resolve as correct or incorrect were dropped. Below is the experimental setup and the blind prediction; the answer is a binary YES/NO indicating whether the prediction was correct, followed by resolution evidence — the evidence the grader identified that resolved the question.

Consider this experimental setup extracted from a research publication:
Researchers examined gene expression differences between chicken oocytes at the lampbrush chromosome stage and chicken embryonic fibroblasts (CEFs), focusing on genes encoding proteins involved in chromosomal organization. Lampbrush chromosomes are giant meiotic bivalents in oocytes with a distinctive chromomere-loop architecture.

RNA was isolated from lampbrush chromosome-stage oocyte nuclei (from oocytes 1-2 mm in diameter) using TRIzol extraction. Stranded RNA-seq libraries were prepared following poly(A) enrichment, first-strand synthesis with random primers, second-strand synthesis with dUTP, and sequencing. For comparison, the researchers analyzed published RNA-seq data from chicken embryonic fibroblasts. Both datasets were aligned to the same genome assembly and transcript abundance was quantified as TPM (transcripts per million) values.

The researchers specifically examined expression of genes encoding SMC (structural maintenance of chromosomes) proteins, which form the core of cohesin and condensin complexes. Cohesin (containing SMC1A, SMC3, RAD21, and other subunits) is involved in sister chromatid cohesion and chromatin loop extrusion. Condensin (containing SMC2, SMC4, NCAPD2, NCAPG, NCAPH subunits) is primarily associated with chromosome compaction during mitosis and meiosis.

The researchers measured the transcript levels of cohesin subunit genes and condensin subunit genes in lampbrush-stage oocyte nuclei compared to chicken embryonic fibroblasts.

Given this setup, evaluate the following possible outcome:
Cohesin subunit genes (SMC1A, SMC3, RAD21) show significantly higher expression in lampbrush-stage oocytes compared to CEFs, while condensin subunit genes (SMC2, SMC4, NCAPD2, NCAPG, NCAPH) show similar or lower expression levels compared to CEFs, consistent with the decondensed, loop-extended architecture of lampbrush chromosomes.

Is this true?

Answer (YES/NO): NO